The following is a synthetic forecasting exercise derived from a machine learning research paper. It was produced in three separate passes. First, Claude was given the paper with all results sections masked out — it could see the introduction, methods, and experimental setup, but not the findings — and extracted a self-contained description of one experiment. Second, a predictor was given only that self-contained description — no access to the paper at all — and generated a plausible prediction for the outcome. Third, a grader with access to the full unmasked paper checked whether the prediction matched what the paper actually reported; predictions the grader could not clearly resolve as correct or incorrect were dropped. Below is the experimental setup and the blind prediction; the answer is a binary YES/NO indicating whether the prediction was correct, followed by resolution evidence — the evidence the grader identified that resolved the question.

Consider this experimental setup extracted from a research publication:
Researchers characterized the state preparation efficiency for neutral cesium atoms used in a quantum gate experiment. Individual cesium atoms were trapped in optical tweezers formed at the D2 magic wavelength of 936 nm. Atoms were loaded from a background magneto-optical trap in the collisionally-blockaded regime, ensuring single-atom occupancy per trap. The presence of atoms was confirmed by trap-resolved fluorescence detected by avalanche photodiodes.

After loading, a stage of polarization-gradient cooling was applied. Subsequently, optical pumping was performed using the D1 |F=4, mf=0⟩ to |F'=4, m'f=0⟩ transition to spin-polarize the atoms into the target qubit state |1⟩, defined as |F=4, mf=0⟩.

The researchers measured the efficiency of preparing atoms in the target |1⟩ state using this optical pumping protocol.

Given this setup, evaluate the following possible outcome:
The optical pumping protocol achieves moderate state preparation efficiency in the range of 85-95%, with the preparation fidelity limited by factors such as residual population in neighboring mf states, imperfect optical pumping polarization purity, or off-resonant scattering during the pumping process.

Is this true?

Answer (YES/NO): NO